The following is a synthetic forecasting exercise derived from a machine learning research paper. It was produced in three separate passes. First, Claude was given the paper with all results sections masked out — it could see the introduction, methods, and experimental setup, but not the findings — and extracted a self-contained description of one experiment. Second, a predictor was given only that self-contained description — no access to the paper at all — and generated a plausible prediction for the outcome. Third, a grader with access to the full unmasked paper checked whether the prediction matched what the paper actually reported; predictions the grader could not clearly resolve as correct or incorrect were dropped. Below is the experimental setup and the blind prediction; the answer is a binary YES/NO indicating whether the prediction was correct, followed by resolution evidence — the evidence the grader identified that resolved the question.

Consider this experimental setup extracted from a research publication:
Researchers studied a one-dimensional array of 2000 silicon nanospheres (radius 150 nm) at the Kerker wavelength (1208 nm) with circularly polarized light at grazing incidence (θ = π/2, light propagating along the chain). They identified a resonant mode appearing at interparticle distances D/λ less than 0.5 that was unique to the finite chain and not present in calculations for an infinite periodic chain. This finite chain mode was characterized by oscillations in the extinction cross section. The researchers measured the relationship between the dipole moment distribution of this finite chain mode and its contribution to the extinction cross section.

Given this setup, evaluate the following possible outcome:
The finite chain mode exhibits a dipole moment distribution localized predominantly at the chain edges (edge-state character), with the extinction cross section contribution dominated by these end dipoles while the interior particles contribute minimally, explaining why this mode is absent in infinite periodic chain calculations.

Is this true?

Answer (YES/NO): NO